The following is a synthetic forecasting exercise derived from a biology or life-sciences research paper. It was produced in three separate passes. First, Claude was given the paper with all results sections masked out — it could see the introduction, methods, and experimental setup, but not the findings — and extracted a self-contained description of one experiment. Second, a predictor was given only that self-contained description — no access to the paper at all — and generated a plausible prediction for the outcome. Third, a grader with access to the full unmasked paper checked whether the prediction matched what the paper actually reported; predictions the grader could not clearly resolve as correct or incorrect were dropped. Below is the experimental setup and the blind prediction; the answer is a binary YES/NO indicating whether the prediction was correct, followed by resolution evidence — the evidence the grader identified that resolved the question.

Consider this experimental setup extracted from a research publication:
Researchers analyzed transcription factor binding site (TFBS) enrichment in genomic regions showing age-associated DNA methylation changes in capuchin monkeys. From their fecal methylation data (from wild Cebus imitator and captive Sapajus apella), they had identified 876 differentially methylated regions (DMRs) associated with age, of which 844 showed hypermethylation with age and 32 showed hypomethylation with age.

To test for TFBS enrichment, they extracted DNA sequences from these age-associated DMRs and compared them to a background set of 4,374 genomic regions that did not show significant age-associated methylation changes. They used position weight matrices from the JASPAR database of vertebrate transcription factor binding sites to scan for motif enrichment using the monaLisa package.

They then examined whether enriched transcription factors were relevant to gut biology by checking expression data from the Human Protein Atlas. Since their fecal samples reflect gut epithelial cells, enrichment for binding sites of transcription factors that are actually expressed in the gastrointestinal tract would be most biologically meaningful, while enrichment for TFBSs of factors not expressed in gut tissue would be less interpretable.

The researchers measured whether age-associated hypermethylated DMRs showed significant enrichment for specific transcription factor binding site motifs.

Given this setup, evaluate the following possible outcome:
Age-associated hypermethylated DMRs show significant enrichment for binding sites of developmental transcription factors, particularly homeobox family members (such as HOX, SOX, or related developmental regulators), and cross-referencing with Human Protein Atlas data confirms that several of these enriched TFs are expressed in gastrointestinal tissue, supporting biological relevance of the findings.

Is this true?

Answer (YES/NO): NO